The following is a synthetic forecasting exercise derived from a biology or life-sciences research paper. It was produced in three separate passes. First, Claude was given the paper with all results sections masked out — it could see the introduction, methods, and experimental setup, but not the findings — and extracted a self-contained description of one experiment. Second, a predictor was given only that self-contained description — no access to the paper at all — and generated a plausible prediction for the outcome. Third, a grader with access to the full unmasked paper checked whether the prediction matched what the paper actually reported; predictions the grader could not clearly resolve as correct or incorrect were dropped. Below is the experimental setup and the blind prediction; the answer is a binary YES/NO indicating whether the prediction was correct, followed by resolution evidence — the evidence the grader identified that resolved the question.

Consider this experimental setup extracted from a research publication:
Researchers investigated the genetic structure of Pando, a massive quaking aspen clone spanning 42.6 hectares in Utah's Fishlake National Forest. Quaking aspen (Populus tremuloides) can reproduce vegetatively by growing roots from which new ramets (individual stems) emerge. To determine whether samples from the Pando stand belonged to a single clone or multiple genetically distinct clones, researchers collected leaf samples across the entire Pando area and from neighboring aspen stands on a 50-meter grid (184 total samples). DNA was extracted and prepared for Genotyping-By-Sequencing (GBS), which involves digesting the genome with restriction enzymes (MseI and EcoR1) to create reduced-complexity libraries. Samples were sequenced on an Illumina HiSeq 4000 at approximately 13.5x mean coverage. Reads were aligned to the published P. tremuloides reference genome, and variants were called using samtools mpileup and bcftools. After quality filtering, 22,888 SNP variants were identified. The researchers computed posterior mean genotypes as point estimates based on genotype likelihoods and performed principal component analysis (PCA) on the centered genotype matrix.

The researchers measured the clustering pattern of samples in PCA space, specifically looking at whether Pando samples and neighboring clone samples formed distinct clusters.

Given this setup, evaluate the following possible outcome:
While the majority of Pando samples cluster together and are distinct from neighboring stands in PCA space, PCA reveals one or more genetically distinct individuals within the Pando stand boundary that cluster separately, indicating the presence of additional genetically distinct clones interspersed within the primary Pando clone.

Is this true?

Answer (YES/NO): NO